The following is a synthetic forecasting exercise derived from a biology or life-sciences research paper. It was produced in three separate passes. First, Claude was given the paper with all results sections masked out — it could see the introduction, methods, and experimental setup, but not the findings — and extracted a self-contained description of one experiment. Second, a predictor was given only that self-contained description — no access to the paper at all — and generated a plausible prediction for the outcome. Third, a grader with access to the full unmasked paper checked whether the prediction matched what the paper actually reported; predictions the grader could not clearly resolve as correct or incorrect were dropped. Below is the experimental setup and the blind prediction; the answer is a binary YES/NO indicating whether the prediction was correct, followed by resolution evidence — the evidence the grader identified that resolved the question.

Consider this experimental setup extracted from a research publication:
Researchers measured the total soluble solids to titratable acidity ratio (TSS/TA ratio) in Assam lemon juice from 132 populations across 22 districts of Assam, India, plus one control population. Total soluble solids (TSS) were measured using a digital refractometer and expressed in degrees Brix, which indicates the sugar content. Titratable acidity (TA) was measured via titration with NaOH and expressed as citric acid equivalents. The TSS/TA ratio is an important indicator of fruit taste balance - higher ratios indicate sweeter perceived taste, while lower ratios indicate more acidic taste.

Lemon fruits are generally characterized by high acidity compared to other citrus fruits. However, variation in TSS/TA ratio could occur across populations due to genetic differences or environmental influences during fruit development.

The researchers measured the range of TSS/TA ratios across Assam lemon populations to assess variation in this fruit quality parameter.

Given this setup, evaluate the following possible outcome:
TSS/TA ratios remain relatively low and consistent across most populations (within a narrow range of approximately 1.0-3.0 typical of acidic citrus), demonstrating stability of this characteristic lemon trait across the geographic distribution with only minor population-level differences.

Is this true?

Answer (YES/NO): NO